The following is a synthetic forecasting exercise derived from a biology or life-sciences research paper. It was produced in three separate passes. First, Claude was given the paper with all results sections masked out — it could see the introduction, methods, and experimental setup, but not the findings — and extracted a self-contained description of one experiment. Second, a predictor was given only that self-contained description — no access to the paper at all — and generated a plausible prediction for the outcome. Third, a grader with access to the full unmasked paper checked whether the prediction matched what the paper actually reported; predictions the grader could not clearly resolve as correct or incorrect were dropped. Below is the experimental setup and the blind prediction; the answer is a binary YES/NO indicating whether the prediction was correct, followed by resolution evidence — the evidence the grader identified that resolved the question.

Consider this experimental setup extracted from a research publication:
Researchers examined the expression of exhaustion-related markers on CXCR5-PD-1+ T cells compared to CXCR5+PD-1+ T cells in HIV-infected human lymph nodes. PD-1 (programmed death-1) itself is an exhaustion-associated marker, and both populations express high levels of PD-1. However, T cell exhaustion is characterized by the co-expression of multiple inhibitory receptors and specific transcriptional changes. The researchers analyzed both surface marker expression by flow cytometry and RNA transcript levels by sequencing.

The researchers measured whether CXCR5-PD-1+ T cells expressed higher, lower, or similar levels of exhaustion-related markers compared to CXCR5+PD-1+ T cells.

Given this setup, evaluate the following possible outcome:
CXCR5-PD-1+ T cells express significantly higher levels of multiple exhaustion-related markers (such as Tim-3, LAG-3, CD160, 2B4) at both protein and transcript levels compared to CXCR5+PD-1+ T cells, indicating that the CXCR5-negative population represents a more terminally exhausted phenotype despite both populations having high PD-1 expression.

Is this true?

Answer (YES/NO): NO